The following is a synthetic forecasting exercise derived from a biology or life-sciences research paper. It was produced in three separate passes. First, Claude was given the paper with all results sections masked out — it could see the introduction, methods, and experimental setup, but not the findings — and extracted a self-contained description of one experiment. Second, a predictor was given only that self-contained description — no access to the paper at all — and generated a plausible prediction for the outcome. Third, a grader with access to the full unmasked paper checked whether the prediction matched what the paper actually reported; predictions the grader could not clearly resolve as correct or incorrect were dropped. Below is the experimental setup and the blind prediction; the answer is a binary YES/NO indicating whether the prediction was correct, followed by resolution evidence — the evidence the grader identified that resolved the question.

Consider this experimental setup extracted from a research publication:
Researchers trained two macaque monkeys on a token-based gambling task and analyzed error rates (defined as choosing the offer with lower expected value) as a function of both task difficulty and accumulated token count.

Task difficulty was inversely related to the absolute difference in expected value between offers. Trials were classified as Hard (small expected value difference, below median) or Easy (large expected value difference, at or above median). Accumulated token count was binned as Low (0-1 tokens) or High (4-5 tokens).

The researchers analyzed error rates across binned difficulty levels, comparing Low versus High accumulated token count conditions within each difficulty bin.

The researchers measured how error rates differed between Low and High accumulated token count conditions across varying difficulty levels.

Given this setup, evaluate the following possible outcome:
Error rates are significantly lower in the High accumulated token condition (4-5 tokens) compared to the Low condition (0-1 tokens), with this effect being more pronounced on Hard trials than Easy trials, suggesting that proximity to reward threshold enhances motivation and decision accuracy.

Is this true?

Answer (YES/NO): NO